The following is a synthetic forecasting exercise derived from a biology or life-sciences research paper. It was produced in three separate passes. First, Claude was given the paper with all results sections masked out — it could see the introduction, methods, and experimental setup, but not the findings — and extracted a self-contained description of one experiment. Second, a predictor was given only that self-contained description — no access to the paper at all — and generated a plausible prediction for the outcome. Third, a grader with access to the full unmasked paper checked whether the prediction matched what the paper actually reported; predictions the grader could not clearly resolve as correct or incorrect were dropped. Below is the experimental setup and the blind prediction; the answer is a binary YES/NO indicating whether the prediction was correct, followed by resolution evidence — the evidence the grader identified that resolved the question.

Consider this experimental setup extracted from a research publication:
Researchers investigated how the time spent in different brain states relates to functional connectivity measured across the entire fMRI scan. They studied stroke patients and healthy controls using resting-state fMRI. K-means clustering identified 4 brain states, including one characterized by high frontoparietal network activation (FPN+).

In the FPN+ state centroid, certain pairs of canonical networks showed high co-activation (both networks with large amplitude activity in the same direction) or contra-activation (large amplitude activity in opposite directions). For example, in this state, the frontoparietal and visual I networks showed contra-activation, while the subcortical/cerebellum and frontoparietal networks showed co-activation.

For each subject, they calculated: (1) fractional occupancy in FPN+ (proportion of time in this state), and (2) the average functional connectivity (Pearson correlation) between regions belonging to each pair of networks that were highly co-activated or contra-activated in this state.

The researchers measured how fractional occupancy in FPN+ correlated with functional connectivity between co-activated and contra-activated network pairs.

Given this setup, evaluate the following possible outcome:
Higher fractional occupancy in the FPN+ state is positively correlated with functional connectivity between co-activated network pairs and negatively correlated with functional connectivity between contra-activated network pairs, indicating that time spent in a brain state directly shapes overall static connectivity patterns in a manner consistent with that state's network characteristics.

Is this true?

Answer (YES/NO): YES